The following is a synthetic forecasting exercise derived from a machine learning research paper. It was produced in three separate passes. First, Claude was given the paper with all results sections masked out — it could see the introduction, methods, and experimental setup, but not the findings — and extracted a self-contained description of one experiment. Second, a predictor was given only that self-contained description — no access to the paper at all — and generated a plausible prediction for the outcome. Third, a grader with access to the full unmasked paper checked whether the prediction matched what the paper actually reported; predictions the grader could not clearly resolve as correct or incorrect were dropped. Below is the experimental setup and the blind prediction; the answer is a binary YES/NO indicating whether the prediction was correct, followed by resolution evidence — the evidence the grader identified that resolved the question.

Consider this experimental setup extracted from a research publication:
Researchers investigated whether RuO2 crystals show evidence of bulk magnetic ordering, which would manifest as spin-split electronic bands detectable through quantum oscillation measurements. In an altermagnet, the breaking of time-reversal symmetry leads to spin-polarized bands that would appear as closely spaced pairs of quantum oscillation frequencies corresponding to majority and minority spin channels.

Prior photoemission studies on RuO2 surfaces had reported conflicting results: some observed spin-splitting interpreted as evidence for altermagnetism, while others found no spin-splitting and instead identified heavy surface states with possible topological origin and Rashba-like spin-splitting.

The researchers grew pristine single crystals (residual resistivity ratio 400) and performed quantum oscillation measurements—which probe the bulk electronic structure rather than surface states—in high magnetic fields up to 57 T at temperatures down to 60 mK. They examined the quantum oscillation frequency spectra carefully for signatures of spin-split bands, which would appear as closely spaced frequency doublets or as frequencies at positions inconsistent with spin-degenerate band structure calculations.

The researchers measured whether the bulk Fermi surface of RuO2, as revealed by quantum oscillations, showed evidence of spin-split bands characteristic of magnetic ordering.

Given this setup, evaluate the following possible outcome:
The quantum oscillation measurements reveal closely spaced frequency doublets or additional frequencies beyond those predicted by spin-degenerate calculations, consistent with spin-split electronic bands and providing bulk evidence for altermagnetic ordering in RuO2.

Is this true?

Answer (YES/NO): NO